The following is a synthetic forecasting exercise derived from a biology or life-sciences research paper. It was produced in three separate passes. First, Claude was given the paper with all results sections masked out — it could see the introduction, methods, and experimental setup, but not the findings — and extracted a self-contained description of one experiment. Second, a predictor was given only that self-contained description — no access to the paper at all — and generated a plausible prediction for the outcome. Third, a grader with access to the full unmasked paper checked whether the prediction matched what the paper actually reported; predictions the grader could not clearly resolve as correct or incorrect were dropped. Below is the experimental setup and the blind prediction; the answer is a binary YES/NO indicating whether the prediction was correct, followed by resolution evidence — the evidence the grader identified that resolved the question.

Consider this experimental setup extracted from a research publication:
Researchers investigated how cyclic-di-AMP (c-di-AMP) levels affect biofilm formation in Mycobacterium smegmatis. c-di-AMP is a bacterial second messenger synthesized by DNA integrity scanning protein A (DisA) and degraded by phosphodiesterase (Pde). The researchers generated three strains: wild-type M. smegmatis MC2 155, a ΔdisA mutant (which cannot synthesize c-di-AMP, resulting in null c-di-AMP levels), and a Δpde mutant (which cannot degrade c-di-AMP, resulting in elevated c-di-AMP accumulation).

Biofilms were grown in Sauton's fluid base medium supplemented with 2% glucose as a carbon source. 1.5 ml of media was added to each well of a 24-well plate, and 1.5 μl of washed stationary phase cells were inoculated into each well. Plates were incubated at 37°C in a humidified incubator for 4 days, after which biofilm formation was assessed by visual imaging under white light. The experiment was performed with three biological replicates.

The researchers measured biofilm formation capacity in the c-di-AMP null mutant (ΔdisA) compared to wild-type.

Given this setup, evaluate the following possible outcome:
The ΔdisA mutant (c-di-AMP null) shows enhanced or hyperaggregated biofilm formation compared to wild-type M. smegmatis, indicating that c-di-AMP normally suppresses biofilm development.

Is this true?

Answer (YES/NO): NO